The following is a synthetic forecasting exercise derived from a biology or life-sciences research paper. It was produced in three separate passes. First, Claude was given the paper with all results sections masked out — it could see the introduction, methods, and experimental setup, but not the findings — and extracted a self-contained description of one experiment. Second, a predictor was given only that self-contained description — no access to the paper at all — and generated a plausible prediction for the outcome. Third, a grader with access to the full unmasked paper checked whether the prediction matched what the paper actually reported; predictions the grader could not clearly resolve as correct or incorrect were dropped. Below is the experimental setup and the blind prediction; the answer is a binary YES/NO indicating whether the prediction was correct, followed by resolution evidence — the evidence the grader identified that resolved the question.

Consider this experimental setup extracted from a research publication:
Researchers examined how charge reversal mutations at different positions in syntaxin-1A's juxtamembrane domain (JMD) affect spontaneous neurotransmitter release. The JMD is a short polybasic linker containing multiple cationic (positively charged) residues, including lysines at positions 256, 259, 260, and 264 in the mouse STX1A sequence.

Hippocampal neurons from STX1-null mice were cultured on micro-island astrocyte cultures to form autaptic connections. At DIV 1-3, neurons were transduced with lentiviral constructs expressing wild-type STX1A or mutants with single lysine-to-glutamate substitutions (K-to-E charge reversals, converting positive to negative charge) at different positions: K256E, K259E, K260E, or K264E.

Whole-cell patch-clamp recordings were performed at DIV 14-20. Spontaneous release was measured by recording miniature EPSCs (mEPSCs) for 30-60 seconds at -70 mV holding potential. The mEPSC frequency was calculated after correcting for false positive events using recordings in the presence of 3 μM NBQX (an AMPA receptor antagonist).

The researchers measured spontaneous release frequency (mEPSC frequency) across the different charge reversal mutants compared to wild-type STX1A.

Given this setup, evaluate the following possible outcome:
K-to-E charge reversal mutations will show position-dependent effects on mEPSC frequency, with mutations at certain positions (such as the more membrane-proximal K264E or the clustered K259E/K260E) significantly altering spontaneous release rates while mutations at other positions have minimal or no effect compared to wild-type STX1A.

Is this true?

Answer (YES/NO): NO